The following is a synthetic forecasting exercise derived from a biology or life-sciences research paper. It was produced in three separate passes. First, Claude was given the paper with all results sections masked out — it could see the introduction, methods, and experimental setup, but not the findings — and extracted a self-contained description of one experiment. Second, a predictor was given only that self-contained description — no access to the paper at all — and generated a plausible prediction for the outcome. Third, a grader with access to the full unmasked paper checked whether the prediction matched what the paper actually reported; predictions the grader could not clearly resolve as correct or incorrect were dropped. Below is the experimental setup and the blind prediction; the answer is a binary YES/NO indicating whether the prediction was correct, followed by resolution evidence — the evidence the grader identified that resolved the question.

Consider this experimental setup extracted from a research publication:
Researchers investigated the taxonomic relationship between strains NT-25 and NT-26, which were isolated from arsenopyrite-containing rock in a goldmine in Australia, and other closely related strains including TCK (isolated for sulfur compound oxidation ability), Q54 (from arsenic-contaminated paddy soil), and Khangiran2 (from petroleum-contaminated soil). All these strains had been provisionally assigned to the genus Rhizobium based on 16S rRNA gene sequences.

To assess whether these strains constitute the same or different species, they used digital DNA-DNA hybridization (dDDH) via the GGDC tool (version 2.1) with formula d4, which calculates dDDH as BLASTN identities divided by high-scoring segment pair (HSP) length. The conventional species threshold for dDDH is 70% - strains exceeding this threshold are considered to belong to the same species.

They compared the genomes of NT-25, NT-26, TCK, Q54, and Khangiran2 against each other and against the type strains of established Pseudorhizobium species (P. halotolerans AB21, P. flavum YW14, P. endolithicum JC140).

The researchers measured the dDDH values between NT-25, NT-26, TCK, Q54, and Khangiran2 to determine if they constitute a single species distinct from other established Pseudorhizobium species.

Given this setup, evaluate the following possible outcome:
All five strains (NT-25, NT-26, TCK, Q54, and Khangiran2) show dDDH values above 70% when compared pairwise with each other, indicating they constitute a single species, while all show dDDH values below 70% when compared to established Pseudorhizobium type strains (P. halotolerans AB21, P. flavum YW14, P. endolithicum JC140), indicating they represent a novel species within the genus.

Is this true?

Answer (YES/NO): NO